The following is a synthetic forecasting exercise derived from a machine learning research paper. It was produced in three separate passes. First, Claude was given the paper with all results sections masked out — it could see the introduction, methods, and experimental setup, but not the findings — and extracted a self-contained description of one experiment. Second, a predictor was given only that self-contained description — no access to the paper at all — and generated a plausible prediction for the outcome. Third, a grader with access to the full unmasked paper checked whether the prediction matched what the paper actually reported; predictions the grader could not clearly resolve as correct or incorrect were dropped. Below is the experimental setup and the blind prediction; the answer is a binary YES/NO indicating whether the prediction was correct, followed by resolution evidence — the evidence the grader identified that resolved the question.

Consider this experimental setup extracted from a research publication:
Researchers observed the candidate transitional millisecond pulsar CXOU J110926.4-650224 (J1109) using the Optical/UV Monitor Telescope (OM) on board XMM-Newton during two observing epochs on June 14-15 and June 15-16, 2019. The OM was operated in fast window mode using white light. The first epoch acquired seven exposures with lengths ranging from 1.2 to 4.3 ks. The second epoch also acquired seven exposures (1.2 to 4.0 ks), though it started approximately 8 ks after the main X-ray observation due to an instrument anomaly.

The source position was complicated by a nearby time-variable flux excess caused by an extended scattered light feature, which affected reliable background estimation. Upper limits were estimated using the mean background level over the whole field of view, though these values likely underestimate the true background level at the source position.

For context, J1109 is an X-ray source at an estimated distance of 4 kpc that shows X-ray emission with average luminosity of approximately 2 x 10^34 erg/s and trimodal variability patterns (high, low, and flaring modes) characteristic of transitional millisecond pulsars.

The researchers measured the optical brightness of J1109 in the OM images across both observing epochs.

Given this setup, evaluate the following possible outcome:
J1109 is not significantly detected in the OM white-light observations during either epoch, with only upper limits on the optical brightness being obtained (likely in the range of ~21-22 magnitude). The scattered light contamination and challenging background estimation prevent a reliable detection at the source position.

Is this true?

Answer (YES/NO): NO